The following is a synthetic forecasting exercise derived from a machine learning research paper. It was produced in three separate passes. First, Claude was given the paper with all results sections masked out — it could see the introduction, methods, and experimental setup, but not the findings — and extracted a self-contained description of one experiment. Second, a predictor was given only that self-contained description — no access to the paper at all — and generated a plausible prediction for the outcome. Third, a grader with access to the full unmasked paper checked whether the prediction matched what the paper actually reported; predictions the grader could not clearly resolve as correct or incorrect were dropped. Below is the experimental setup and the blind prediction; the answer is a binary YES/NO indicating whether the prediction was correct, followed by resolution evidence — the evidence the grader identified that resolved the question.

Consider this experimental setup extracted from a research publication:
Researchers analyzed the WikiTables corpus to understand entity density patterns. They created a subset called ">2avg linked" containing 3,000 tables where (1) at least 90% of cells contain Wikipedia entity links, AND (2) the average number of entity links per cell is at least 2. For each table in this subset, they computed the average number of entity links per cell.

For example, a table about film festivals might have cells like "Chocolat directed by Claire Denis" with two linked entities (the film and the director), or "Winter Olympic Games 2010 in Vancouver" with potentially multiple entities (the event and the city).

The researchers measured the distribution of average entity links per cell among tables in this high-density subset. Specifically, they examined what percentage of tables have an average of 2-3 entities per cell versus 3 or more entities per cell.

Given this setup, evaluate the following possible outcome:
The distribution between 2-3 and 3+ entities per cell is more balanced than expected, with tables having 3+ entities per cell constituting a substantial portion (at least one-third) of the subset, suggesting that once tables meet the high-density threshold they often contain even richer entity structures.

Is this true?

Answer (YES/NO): NO